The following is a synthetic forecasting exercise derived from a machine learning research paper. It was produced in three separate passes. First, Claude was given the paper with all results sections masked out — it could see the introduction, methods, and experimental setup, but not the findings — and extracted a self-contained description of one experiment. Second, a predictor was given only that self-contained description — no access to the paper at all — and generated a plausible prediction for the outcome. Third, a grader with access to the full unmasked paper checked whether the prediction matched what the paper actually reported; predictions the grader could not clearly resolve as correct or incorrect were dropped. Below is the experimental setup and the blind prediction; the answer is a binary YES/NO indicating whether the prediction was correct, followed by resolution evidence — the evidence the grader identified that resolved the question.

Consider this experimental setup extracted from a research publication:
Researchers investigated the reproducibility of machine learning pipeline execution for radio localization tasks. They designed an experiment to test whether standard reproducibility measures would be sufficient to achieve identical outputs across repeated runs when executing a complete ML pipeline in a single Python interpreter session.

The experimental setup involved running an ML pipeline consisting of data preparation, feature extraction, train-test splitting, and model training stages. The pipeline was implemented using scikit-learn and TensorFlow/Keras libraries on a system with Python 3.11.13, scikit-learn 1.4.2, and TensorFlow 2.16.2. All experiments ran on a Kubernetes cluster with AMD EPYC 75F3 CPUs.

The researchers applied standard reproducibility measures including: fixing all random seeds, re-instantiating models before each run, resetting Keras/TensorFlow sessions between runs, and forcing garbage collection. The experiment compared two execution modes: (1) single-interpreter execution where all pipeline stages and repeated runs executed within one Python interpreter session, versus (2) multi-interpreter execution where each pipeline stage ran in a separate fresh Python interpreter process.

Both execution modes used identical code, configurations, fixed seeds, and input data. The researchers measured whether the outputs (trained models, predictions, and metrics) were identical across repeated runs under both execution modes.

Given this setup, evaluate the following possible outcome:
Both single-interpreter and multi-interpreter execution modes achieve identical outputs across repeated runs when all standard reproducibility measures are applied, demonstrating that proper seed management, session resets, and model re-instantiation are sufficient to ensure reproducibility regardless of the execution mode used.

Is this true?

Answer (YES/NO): NO